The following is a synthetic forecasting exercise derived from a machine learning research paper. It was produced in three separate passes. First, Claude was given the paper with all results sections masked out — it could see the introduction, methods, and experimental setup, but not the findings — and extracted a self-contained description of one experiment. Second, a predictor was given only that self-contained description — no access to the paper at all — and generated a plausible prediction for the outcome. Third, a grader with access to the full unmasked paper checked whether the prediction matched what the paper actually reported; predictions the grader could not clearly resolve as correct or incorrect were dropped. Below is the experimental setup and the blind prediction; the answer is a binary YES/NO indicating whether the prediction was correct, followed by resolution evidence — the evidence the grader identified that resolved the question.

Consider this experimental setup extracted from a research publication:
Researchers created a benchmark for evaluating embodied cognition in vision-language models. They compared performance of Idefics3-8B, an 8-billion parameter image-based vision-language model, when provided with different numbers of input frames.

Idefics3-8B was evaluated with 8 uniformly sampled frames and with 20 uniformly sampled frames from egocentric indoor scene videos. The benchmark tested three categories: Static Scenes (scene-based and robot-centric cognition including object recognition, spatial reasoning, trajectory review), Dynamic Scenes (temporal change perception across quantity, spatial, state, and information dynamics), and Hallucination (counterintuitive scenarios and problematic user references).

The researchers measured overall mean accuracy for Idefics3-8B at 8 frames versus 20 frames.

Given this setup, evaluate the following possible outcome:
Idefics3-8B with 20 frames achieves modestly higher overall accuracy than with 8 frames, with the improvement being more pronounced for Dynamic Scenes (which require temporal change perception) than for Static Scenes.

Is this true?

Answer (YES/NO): YES